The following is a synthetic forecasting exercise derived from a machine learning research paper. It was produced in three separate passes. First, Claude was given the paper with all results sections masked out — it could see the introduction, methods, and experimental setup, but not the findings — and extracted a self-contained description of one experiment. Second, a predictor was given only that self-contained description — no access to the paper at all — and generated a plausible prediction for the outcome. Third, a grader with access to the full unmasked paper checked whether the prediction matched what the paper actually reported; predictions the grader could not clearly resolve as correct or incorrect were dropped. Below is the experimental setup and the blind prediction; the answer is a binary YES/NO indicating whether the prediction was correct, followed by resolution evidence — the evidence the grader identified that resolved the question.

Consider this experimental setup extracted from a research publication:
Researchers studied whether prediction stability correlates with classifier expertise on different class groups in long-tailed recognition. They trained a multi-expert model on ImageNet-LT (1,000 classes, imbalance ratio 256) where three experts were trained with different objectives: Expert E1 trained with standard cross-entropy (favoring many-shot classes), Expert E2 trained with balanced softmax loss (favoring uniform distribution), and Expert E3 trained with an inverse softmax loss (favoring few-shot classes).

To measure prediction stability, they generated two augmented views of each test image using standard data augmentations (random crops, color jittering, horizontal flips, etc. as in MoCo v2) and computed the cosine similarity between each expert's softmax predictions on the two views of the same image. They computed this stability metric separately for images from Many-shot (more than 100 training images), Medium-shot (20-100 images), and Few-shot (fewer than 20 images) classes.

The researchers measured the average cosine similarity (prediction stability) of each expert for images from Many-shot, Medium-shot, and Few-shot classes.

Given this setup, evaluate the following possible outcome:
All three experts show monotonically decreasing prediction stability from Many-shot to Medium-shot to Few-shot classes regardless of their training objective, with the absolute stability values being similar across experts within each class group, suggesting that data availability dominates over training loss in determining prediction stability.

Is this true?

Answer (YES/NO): NO